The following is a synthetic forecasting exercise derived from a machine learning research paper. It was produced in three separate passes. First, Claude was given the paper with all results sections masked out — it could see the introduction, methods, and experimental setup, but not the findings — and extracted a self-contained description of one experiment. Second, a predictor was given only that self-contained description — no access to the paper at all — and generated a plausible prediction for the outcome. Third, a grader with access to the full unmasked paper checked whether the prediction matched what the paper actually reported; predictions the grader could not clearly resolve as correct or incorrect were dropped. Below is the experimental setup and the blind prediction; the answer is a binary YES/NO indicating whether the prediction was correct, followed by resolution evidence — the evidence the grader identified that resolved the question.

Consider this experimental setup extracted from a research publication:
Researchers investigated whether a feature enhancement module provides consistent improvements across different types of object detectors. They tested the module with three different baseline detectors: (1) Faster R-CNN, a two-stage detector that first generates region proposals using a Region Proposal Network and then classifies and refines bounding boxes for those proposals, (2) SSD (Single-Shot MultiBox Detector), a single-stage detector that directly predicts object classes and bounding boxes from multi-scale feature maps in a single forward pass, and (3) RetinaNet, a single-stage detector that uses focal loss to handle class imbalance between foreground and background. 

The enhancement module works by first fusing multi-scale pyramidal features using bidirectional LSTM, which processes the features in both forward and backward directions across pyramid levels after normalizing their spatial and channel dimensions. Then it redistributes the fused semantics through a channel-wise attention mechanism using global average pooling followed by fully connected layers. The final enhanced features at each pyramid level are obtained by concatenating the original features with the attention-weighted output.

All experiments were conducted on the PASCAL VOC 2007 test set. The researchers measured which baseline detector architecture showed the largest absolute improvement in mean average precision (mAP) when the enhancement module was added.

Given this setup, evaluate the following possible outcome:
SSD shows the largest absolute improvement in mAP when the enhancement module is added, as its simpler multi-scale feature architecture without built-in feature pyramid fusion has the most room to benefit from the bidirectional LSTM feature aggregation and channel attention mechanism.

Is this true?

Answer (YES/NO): YES